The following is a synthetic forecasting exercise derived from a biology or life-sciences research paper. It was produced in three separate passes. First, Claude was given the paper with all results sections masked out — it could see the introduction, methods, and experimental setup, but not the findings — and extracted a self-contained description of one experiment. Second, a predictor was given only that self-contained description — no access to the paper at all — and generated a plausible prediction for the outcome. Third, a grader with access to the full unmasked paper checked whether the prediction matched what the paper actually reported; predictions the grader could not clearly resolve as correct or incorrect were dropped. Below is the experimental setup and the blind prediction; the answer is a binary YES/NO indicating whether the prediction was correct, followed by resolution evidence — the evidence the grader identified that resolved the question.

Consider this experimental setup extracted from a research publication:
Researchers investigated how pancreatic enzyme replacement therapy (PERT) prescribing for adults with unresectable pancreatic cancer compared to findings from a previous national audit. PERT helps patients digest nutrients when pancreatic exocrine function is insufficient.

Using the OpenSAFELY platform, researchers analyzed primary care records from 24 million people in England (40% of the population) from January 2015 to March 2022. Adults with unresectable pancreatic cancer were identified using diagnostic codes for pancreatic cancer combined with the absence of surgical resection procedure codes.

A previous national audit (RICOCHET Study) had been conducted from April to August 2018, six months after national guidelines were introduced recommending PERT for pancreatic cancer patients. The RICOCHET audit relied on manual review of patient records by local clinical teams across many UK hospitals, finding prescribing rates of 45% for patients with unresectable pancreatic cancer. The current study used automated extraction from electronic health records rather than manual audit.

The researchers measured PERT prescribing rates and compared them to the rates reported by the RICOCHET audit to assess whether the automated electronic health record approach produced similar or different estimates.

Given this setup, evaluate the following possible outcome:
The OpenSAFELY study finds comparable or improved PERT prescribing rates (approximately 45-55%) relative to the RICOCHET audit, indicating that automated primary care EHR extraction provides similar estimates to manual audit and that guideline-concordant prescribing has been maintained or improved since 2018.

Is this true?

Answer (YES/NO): YES